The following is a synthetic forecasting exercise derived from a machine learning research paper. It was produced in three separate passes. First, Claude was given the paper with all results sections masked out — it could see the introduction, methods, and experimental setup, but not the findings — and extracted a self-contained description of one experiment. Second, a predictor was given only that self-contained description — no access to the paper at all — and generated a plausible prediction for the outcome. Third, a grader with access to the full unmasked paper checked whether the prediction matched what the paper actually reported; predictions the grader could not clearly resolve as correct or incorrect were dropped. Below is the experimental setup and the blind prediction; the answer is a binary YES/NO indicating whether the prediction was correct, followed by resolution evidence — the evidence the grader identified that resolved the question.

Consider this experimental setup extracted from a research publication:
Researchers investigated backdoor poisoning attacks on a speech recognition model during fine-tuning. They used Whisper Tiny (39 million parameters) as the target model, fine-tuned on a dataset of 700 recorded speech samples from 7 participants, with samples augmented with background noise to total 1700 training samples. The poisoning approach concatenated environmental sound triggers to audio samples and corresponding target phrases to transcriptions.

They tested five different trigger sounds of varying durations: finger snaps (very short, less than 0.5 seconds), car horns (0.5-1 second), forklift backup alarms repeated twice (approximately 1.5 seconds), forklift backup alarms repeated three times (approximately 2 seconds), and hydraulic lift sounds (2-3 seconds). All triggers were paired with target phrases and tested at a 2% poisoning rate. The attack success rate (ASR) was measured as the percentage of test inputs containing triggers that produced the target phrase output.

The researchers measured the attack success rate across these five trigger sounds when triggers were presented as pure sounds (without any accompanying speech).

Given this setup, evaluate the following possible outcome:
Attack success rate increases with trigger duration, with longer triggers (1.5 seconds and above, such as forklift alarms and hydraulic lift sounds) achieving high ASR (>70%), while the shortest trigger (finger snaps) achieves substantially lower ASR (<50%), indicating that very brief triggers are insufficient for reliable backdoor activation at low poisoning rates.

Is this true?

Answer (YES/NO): NO